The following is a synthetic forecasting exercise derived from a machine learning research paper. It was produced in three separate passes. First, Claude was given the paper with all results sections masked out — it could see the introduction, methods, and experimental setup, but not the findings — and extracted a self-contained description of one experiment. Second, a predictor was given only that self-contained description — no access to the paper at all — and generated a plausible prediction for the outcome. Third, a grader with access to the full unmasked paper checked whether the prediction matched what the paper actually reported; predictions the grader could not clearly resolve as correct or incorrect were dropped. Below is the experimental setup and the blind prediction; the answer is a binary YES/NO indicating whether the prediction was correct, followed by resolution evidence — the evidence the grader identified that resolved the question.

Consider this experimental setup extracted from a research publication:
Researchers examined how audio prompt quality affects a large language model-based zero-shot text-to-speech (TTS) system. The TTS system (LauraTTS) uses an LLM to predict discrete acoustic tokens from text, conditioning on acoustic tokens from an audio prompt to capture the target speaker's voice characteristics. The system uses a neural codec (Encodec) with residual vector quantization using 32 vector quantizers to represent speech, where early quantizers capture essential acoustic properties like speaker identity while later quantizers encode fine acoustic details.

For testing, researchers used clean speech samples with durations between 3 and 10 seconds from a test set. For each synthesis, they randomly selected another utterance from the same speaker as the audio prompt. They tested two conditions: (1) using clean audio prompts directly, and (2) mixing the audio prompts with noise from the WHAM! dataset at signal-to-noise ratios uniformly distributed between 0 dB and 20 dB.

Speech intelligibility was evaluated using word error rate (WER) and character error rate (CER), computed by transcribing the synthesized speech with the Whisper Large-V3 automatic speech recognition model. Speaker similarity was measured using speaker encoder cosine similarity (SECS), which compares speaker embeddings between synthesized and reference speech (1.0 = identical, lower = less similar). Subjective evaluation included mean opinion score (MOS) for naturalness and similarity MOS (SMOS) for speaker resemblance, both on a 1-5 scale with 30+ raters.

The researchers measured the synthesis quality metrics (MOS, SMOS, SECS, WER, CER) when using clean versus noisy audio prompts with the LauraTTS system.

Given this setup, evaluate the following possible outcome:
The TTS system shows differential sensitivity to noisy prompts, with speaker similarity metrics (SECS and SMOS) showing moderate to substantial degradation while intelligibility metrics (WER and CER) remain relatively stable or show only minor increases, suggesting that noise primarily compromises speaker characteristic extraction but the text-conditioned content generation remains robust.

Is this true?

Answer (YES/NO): NO